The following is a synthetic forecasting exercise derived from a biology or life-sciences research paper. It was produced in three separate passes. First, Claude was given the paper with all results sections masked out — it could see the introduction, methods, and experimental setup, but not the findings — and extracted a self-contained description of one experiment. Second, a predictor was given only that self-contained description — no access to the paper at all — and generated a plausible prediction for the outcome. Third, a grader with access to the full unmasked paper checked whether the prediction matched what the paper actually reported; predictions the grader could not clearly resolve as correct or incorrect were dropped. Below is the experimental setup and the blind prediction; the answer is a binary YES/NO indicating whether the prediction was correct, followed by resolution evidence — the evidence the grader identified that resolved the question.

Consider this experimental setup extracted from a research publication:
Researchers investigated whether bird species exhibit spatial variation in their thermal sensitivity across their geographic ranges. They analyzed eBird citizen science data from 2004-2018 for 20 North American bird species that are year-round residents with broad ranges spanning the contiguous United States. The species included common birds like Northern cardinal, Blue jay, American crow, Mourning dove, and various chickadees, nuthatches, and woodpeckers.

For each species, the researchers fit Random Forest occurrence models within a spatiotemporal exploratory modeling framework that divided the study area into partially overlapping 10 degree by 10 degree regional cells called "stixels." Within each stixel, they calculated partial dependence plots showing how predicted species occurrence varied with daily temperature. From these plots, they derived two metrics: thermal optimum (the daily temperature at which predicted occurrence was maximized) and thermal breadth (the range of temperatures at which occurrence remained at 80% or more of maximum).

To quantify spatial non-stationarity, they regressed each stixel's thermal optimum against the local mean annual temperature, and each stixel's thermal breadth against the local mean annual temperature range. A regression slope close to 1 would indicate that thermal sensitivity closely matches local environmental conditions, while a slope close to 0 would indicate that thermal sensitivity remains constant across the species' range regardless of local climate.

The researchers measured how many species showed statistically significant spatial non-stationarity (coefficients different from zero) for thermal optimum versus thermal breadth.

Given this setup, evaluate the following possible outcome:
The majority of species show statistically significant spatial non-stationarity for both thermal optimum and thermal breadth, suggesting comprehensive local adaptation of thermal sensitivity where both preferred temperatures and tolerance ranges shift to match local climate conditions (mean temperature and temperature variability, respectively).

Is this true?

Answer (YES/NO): NO